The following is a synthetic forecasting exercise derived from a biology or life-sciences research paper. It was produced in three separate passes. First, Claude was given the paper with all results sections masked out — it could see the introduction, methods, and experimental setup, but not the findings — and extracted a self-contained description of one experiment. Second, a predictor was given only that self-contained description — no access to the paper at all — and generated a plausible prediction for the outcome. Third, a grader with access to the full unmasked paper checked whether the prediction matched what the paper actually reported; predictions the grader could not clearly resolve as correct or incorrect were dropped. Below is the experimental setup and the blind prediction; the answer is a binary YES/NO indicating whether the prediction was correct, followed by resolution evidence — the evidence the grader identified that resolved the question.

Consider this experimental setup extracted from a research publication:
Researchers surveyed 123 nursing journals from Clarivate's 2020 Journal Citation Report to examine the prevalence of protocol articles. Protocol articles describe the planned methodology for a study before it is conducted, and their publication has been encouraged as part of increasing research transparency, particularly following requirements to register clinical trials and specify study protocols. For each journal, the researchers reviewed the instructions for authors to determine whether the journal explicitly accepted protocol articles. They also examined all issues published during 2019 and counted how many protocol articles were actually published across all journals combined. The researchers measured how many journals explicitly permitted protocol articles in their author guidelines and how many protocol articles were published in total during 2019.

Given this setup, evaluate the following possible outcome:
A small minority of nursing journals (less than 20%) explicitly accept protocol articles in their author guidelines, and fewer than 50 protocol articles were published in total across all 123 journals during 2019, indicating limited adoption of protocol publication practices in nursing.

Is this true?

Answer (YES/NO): NO